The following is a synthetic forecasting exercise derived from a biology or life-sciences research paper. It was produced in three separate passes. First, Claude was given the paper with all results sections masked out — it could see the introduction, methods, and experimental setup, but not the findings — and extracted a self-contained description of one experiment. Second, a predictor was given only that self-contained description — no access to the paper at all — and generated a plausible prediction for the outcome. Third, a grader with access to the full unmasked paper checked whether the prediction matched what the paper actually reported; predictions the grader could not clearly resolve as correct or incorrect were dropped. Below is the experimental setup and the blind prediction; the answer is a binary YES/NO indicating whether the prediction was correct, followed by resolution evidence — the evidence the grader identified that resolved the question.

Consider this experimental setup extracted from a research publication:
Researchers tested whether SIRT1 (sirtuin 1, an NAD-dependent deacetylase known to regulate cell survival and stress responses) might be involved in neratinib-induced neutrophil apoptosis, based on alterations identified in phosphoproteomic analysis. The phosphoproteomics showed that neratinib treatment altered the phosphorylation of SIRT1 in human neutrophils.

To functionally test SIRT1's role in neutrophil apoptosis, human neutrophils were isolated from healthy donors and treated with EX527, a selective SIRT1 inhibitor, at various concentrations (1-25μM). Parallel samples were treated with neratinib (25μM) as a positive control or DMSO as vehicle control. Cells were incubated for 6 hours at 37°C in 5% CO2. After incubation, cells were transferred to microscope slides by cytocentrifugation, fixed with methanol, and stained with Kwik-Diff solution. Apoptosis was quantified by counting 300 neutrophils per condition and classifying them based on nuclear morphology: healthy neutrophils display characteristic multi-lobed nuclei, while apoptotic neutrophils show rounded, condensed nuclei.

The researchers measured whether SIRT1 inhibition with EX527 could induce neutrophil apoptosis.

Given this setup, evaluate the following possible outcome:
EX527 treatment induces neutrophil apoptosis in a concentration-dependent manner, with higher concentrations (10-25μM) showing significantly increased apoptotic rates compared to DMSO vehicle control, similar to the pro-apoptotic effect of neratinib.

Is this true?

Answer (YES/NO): NO